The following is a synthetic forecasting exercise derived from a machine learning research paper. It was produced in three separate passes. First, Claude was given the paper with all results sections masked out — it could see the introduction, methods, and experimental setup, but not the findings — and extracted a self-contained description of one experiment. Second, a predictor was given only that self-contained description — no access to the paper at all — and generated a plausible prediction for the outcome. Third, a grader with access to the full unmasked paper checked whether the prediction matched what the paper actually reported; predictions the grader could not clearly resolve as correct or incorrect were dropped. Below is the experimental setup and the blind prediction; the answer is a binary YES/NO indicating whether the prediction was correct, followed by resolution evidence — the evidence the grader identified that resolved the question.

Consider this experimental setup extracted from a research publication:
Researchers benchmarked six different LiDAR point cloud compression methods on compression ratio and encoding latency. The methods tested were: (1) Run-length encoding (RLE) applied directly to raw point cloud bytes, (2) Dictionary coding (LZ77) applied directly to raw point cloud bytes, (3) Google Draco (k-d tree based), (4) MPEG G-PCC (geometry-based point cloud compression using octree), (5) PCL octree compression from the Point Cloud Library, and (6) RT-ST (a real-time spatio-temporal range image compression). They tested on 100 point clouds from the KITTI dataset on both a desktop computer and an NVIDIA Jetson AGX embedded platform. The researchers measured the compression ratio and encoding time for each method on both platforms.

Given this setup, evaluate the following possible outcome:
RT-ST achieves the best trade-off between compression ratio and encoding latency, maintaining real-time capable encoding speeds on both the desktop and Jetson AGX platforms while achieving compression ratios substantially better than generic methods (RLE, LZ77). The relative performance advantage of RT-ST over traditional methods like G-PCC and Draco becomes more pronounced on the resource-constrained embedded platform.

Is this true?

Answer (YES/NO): NO